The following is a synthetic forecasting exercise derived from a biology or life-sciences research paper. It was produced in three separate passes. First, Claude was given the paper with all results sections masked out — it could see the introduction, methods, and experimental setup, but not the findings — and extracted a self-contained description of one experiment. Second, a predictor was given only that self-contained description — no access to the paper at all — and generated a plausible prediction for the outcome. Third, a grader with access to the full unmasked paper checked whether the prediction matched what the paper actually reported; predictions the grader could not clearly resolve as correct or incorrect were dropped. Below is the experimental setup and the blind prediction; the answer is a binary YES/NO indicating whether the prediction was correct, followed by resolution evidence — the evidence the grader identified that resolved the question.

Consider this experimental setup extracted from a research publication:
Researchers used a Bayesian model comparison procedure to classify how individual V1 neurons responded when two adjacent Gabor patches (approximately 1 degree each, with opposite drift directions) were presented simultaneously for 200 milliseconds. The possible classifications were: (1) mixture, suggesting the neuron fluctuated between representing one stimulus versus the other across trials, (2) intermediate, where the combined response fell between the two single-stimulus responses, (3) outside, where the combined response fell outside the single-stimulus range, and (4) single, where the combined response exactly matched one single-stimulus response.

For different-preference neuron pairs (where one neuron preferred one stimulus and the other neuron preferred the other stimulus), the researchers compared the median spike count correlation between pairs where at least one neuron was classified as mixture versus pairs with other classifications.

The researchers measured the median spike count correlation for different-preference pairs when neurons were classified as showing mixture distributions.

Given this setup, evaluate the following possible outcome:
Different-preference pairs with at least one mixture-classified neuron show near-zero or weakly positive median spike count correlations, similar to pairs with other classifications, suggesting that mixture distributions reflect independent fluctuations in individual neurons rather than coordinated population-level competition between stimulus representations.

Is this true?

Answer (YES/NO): NO